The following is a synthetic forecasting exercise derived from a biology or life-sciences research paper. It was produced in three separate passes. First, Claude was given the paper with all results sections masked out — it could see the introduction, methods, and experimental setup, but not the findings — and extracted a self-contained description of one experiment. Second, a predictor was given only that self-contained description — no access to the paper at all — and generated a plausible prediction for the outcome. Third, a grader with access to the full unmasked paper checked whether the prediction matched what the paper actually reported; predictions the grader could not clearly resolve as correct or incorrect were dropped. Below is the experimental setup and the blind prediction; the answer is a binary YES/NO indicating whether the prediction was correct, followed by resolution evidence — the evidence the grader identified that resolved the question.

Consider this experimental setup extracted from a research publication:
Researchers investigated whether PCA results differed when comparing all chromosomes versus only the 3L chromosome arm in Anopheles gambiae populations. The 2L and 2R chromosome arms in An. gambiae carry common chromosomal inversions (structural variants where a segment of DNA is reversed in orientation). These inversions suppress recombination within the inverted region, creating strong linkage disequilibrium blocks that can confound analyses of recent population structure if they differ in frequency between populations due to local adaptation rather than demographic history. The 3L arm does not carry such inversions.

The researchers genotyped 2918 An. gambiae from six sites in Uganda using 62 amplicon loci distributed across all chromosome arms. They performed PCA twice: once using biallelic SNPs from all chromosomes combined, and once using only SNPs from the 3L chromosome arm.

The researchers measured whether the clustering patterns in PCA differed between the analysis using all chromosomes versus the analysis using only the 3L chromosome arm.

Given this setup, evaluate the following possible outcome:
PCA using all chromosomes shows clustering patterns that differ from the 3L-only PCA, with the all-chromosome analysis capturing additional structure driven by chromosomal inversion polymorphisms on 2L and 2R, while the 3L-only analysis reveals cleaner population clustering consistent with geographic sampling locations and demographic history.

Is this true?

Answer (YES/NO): NO